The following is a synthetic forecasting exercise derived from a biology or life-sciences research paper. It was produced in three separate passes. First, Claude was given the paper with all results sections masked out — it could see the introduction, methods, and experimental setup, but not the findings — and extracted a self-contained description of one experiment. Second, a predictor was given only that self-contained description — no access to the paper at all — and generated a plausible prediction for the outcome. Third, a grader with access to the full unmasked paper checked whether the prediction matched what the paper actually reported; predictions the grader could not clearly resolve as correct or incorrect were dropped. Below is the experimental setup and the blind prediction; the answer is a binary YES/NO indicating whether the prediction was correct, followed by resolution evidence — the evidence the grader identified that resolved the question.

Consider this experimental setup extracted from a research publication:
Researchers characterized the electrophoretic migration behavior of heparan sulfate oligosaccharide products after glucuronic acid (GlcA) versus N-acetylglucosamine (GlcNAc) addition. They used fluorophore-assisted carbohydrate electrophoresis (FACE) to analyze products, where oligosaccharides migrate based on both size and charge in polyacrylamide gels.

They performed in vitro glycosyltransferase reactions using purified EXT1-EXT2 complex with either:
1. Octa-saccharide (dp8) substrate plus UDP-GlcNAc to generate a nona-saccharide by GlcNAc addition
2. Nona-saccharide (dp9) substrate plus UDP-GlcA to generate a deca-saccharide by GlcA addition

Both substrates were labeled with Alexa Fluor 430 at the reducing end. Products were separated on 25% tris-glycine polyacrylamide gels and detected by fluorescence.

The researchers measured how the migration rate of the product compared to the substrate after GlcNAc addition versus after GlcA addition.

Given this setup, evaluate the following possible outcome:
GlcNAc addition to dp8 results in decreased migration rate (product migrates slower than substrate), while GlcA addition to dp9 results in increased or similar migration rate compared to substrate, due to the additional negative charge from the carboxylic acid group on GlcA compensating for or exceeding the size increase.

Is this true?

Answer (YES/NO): YES